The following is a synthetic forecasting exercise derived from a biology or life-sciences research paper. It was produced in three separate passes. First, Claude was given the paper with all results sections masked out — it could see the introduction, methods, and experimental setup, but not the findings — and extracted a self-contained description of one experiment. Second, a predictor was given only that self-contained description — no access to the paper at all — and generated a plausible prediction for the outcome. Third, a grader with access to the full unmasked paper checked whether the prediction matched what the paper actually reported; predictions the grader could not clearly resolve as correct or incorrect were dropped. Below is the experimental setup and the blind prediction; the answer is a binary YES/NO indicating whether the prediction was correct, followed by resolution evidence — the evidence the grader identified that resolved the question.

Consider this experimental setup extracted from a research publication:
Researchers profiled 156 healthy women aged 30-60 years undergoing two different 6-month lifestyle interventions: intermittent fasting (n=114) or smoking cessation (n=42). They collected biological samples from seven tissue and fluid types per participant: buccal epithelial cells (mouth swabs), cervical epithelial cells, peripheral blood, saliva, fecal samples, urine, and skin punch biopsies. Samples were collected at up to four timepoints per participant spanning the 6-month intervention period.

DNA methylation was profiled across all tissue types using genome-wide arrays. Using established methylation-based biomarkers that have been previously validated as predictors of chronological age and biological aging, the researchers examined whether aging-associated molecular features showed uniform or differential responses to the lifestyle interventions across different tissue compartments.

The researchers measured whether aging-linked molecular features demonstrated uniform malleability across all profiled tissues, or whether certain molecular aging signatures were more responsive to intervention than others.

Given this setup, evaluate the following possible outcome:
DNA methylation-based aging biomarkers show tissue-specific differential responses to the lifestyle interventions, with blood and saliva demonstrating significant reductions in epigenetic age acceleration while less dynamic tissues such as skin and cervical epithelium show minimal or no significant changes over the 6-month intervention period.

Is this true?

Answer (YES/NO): NO